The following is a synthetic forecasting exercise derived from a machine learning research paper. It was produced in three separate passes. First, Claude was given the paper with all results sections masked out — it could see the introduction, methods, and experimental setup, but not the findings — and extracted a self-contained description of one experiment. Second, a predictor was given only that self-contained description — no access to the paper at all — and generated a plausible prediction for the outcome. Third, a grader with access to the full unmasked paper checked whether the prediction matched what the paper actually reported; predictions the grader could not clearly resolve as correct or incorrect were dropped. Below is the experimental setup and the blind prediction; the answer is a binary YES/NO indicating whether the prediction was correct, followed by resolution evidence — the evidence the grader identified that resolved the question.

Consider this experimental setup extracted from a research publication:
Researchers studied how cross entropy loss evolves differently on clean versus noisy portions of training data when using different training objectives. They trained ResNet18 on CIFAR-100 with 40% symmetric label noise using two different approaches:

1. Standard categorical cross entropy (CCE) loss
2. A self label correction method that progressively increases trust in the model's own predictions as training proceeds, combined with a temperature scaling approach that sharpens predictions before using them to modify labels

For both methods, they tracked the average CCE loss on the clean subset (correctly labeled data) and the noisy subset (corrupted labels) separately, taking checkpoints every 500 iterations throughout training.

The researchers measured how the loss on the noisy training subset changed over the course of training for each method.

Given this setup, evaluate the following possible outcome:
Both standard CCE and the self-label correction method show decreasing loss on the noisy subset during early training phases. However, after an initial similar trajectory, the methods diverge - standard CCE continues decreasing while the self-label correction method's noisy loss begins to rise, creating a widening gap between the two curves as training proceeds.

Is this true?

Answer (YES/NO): NO